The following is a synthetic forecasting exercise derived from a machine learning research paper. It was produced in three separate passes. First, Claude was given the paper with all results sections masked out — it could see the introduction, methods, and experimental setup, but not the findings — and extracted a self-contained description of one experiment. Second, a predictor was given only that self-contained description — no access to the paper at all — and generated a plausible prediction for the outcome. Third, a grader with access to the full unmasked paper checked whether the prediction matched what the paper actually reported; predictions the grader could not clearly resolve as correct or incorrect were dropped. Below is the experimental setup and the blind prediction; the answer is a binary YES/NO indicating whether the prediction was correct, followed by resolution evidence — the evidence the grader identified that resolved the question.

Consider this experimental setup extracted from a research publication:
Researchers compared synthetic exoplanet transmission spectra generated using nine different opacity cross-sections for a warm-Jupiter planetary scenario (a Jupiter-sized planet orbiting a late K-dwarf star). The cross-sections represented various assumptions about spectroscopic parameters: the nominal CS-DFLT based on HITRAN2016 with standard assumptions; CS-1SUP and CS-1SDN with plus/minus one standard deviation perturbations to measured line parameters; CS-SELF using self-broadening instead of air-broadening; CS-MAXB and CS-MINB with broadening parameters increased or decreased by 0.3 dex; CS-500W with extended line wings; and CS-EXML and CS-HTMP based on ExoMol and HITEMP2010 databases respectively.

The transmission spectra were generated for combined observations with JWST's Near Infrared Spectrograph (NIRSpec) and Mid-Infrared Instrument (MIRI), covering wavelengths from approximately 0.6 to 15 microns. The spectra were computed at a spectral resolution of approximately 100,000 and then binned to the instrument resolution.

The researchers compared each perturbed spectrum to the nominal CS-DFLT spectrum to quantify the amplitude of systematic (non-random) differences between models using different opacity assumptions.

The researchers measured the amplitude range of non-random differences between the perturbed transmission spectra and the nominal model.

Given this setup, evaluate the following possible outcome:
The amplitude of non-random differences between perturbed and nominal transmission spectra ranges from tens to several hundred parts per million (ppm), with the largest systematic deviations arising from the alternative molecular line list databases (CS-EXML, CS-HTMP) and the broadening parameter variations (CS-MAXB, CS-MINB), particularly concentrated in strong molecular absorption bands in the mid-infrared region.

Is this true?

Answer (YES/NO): NO